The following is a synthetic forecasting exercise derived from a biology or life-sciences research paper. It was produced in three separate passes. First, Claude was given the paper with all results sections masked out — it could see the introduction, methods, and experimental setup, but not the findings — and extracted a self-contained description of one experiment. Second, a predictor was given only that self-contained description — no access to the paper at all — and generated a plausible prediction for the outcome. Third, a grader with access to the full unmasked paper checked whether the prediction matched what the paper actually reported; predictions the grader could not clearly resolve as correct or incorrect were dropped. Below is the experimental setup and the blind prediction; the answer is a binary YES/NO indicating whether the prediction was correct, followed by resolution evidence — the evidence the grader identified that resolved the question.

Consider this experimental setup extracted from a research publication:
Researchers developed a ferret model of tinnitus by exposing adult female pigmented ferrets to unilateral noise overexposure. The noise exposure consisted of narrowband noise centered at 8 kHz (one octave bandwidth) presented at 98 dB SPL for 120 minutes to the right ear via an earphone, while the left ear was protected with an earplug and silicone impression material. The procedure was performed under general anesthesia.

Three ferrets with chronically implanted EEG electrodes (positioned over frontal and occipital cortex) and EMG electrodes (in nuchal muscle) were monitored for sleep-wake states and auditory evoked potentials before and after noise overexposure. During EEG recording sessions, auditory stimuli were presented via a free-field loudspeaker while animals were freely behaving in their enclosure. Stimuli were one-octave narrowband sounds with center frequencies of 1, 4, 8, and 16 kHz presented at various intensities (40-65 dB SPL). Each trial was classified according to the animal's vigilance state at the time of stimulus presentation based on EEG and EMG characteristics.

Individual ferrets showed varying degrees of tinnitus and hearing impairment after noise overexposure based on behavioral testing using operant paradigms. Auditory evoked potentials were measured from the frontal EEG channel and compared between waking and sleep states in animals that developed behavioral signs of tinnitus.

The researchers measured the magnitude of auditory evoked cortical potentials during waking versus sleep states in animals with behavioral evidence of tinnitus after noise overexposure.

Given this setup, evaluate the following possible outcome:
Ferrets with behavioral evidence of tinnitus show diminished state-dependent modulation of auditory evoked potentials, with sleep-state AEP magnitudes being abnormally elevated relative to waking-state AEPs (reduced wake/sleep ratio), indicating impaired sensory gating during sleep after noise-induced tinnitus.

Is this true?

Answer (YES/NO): NO